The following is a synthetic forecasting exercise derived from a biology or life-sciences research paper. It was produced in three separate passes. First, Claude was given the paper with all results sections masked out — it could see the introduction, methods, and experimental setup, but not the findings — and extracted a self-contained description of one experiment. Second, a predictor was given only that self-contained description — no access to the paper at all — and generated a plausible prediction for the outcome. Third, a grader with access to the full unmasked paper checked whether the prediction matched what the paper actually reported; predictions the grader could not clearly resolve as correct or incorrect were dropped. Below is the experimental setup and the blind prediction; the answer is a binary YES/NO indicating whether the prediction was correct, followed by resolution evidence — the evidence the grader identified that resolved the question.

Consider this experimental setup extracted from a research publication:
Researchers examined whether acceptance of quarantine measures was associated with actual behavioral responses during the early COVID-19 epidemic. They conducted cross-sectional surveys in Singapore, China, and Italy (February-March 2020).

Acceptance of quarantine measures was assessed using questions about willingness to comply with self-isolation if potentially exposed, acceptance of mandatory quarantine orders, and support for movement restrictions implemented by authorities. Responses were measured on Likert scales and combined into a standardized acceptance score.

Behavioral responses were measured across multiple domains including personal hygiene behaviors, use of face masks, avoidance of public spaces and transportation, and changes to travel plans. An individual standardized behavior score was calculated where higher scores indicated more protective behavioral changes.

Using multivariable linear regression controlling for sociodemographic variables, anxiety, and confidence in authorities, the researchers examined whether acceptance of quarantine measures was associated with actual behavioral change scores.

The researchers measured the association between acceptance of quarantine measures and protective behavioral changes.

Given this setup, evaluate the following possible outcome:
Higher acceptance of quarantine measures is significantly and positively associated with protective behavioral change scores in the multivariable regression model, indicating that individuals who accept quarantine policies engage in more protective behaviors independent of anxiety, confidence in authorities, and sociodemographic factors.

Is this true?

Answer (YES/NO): YES